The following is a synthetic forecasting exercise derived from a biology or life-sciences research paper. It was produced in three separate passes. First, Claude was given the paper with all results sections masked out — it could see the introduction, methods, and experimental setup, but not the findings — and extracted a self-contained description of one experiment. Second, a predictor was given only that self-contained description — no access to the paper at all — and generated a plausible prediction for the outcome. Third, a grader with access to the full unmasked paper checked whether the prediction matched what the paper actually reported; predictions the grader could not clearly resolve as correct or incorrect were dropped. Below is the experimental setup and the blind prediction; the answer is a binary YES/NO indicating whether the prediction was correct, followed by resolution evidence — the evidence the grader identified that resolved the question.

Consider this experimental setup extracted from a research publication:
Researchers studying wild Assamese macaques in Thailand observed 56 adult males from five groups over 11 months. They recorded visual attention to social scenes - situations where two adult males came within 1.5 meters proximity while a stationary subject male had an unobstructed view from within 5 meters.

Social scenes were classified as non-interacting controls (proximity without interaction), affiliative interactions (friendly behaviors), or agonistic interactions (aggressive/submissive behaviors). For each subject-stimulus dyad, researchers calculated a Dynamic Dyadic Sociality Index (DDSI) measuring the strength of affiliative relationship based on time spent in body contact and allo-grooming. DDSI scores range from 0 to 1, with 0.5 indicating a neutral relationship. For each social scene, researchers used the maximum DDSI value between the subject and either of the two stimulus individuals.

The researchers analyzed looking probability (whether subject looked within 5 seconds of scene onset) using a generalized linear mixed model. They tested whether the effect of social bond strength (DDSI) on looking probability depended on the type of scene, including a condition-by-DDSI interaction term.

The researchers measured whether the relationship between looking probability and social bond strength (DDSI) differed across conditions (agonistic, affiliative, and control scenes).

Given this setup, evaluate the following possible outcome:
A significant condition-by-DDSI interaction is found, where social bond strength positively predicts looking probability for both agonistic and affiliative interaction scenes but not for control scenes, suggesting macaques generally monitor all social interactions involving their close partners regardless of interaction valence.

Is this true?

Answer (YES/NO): NO